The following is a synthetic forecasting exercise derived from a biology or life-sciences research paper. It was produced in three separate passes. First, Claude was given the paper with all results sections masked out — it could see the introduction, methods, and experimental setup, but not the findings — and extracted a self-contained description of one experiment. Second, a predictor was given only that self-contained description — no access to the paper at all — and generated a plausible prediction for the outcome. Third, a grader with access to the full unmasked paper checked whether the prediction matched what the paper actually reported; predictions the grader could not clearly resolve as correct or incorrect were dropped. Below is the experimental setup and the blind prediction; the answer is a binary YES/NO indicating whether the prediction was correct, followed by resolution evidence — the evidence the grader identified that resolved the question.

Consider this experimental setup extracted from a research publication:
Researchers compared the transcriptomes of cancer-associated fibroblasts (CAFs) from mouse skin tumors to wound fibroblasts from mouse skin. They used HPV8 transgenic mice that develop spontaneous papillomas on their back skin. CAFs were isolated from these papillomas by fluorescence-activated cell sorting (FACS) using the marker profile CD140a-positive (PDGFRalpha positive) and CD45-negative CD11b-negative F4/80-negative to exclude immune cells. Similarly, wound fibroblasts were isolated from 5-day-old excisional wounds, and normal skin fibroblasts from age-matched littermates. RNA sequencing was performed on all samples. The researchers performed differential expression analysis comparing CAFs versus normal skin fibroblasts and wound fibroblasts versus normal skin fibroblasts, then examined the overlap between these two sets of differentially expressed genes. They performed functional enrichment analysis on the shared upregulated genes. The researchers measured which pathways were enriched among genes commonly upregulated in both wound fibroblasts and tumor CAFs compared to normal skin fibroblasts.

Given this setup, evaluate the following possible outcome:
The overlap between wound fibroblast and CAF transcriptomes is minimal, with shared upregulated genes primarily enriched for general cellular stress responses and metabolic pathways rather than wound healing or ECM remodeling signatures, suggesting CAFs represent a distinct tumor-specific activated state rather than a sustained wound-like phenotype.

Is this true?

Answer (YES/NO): NO